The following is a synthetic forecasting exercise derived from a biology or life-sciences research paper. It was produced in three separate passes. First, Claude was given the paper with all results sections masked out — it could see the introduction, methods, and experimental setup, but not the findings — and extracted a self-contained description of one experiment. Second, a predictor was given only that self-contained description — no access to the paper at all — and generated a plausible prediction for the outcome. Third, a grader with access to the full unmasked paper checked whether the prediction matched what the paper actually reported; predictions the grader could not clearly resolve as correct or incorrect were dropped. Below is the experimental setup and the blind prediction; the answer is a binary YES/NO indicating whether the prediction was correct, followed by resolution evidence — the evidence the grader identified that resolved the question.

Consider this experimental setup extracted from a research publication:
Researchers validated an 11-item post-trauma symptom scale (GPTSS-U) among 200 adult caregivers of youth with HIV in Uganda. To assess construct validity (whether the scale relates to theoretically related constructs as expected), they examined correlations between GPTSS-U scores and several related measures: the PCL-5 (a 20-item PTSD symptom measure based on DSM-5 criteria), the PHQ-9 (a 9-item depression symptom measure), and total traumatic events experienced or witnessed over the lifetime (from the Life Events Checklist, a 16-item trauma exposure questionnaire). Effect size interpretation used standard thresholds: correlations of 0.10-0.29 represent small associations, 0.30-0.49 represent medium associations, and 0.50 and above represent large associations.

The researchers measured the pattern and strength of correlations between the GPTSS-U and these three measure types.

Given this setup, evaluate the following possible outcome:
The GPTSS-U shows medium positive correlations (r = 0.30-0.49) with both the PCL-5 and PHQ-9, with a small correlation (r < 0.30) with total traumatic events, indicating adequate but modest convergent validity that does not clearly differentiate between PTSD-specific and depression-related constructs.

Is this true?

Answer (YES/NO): NO